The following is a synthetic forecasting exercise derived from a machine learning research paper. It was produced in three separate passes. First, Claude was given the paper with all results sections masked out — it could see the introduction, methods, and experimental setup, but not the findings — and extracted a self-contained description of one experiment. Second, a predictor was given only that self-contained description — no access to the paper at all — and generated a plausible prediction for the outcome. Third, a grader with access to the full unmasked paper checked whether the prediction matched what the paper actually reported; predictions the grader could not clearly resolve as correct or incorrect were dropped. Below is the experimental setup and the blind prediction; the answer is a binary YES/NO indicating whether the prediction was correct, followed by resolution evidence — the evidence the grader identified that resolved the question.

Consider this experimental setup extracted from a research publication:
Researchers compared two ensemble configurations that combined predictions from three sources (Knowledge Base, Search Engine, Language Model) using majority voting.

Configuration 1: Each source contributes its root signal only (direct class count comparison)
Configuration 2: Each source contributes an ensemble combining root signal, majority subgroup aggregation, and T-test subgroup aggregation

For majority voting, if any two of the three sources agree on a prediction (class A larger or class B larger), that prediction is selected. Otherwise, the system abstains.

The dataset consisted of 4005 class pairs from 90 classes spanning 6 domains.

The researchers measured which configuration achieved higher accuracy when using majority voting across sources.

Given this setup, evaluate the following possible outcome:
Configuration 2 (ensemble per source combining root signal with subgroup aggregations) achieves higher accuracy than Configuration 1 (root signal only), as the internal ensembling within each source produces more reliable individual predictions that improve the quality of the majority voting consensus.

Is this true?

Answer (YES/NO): YES